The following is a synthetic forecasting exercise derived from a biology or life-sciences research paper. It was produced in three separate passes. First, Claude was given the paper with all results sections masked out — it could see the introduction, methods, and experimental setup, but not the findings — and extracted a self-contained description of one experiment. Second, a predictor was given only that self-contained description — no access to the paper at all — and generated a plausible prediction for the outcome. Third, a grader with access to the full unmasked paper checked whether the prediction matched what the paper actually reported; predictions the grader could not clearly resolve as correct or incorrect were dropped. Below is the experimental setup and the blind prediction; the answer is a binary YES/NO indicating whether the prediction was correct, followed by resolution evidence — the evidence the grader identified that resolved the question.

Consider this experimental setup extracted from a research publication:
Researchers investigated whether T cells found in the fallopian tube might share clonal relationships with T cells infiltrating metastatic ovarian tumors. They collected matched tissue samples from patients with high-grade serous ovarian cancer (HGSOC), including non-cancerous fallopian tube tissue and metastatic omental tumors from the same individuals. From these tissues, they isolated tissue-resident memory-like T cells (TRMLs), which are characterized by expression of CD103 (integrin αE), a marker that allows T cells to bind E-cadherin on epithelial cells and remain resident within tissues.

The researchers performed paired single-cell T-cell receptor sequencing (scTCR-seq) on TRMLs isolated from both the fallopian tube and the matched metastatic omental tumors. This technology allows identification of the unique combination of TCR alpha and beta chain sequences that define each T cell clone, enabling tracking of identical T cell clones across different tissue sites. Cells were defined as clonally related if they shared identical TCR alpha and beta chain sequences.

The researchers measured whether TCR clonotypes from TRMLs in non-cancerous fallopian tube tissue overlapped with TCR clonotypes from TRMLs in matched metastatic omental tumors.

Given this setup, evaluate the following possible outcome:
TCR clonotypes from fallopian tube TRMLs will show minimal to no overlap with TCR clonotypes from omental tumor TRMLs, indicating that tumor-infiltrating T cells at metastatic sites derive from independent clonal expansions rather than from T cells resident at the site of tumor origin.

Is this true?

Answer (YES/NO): NO